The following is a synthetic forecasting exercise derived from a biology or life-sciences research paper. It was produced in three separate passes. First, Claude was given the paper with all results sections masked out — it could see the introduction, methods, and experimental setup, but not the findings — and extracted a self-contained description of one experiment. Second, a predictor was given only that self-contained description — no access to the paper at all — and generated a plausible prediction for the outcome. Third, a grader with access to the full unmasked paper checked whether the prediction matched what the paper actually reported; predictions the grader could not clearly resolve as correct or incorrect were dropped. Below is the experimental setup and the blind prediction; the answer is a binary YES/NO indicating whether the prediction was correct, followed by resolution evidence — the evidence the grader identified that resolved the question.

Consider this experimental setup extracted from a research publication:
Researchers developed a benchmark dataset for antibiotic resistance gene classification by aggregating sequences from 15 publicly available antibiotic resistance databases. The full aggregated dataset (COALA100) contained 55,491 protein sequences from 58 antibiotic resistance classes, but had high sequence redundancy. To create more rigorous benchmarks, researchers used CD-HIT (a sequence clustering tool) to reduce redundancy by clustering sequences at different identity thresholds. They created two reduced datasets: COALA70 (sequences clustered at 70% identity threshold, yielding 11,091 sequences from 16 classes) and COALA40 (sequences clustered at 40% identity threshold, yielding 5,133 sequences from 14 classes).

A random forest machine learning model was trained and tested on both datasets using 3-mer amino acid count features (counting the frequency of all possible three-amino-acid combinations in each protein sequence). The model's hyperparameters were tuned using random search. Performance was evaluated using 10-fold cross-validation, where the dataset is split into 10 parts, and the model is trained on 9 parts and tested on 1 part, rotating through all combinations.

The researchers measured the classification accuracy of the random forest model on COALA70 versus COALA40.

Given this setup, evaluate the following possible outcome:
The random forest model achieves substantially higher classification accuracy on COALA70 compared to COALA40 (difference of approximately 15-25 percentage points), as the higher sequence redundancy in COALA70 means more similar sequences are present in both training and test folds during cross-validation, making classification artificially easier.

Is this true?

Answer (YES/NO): YES